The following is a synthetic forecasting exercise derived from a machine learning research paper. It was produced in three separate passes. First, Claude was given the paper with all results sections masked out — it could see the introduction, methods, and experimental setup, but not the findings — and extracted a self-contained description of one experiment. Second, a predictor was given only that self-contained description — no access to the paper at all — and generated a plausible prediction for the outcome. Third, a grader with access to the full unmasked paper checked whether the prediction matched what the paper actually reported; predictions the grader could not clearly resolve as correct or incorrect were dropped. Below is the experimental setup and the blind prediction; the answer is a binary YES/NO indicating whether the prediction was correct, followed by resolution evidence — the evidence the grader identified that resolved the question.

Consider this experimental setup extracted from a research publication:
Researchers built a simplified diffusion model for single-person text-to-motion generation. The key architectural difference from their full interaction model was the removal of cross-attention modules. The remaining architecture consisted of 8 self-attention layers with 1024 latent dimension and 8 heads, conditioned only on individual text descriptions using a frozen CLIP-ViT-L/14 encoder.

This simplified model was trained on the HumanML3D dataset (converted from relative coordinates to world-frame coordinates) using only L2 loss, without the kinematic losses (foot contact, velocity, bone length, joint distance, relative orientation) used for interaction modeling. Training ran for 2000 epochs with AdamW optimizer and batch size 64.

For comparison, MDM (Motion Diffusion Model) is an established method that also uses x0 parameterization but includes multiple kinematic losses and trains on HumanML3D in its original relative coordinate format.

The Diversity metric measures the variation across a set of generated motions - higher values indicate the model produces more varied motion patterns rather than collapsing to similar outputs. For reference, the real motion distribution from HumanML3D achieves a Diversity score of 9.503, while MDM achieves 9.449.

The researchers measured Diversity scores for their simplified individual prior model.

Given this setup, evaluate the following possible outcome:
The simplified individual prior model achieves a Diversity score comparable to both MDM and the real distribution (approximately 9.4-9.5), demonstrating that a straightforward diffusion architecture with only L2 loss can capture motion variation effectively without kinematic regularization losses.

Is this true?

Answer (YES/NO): NO